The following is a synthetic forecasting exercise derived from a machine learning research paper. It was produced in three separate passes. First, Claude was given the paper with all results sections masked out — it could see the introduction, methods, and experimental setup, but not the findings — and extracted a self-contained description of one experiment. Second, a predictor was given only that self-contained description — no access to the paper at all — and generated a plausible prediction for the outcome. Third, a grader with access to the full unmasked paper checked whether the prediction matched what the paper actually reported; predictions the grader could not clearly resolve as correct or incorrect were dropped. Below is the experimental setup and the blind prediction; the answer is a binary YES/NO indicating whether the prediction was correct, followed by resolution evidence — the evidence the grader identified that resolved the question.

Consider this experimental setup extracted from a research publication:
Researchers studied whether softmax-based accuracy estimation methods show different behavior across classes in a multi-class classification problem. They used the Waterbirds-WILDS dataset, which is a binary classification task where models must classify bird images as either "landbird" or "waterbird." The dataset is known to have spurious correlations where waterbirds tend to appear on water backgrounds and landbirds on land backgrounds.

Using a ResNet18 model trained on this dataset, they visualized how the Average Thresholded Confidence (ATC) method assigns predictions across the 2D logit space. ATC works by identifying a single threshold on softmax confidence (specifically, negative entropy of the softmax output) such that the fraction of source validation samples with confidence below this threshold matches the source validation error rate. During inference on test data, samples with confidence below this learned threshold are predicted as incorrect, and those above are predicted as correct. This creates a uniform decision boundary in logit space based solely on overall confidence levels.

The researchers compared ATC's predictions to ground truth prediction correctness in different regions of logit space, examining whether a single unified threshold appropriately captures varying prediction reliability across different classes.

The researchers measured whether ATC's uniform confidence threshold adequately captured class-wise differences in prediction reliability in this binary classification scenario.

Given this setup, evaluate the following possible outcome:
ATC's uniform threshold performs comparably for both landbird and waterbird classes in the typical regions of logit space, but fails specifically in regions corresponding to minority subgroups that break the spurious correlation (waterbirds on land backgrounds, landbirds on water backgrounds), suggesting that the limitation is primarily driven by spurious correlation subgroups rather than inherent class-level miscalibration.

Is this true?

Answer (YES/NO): NO